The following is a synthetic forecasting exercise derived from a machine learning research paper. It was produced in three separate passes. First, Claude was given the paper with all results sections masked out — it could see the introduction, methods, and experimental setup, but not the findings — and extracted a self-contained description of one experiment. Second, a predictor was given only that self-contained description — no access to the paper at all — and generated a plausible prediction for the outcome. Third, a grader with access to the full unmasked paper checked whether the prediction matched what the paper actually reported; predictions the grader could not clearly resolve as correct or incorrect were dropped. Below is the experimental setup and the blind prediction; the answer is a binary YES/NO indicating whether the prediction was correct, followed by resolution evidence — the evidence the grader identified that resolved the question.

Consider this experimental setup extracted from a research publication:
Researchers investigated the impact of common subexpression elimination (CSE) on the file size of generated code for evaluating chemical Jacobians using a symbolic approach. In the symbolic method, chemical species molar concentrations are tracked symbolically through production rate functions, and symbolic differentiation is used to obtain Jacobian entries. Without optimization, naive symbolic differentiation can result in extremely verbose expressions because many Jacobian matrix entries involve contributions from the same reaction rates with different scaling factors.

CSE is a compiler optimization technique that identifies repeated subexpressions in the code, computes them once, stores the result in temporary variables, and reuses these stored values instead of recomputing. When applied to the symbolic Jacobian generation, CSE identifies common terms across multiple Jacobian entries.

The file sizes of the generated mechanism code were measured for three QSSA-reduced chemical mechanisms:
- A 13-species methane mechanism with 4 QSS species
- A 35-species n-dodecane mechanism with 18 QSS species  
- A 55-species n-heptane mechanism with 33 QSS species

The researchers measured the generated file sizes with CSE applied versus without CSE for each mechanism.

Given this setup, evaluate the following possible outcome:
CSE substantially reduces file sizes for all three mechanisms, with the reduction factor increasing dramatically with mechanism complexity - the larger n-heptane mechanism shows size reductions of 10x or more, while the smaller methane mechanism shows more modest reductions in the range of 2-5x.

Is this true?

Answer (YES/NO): NO